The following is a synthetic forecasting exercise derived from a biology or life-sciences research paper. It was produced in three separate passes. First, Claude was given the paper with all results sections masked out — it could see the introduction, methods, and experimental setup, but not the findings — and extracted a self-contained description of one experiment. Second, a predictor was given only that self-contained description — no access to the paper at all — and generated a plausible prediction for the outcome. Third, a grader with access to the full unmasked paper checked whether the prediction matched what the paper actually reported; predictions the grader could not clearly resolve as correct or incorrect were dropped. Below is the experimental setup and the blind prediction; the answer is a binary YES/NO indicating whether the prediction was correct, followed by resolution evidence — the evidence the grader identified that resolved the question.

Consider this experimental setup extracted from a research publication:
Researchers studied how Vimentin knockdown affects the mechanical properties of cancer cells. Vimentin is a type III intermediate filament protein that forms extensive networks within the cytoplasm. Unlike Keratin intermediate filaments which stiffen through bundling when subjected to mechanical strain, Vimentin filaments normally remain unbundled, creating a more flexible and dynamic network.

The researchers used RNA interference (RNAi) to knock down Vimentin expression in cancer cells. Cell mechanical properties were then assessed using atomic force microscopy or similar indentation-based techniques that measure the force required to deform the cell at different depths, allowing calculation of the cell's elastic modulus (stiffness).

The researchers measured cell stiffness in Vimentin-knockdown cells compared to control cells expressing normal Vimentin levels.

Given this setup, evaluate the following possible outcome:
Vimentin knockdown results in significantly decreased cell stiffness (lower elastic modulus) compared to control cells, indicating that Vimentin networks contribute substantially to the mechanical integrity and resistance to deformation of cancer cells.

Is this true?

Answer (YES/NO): YES